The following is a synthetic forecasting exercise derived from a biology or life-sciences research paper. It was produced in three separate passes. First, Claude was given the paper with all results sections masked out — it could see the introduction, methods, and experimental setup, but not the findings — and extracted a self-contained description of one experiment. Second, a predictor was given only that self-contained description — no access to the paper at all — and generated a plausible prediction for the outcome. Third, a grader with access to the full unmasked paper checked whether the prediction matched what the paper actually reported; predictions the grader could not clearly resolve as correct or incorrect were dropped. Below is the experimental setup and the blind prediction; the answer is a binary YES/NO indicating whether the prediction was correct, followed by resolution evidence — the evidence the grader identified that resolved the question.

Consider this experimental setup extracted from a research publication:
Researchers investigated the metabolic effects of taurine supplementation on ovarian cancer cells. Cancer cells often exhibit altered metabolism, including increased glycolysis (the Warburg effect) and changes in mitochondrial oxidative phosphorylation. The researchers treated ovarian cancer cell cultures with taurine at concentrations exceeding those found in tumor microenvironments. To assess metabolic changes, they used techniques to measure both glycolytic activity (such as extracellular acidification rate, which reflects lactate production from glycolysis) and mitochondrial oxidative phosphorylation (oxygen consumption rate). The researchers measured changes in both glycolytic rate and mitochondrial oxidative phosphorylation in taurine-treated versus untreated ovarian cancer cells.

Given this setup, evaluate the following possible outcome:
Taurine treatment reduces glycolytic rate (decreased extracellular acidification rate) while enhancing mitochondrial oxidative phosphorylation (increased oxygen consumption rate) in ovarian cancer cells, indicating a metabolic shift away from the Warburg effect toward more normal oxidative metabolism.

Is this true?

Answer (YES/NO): NO